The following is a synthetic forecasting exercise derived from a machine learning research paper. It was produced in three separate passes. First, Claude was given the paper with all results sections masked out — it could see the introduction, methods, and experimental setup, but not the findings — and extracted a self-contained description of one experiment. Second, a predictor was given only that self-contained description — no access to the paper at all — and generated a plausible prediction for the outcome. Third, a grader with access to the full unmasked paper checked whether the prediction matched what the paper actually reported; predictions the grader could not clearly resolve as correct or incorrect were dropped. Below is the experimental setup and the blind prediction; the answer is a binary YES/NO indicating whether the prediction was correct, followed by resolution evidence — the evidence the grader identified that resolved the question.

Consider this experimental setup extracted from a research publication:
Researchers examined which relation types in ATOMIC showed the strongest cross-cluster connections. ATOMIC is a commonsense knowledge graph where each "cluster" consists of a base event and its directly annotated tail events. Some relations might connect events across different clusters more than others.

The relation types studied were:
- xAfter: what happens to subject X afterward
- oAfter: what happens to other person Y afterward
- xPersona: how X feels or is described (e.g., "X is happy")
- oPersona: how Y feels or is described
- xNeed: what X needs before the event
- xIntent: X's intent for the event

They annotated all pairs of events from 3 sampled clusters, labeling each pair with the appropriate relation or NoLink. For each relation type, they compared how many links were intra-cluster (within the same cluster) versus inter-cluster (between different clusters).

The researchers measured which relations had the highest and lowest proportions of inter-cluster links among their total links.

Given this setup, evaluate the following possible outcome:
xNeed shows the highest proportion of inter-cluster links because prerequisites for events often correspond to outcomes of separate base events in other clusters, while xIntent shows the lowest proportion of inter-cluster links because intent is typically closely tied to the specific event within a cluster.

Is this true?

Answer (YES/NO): NO